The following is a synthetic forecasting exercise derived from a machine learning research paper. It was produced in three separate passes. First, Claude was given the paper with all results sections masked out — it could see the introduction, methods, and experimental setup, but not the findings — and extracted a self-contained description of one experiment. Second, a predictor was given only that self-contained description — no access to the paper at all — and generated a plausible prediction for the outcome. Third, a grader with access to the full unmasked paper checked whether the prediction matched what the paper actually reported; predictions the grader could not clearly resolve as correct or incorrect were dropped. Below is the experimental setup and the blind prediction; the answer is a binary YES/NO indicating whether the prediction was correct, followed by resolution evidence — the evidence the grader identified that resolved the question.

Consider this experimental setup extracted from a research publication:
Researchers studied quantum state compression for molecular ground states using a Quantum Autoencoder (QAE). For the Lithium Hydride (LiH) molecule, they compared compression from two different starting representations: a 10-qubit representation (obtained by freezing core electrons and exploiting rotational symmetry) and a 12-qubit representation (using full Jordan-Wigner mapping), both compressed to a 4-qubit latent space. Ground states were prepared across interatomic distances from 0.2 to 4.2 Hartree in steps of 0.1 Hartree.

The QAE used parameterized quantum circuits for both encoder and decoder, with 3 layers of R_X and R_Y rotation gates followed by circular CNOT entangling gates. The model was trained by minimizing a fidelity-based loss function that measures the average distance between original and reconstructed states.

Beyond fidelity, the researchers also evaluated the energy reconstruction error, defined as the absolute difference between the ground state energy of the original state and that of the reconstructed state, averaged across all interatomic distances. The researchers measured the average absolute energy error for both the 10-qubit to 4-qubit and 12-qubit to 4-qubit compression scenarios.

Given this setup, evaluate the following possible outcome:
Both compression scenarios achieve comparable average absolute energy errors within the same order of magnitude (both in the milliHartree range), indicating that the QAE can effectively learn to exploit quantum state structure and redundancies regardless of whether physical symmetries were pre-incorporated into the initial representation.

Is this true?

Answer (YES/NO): YES